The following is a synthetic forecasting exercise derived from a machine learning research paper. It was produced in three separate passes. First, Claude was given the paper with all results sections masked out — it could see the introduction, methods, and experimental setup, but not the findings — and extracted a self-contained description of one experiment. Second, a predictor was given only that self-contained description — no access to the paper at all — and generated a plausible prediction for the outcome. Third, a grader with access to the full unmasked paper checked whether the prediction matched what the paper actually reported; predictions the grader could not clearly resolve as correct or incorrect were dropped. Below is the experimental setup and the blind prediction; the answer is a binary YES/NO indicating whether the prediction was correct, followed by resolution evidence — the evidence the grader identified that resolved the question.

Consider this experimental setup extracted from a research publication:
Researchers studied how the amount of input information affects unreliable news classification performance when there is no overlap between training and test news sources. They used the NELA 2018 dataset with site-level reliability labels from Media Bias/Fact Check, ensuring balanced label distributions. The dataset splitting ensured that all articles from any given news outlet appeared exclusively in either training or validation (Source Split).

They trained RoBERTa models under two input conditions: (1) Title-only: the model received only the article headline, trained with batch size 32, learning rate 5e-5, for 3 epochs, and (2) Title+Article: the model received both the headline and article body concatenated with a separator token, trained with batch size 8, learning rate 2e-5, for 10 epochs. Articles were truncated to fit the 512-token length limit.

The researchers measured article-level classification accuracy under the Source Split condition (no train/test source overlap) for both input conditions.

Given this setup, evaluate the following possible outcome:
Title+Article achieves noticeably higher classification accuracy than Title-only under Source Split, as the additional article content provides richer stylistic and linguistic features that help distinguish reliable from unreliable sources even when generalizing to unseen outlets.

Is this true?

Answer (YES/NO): YES